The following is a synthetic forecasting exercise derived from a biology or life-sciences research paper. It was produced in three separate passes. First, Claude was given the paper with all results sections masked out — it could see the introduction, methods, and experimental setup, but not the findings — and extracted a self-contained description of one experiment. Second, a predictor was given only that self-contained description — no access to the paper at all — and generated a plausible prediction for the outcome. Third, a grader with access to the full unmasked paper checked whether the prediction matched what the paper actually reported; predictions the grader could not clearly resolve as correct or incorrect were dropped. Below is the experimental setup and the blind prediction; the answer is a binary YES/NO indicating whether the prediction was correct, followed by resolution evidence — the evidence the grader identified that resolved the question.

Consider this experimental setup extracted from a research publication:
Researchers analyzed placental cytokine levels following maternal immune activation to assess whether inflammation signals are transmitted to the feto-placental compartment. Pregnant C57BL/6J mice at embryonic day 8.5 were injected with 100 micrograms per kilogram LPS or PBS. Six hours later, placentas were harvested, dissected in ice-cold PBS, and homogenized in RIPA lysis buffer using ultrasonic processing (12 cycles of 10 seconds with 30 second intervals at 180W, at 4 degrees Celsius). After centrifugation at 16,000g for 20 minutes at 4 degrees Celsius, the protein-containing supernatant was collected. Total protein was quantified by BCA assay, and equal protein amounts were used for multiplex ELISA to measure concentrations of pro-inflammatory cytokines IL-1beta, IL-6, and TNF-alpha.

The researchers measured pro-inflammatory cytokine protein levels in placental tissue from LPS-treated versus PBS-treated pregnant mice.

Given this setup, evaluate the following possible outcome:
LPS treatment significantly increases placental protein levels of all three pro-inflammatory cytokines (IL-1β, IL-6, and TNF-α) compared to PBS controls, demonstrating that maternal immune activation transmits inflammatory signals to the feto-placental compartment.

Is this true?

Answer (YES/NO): YES